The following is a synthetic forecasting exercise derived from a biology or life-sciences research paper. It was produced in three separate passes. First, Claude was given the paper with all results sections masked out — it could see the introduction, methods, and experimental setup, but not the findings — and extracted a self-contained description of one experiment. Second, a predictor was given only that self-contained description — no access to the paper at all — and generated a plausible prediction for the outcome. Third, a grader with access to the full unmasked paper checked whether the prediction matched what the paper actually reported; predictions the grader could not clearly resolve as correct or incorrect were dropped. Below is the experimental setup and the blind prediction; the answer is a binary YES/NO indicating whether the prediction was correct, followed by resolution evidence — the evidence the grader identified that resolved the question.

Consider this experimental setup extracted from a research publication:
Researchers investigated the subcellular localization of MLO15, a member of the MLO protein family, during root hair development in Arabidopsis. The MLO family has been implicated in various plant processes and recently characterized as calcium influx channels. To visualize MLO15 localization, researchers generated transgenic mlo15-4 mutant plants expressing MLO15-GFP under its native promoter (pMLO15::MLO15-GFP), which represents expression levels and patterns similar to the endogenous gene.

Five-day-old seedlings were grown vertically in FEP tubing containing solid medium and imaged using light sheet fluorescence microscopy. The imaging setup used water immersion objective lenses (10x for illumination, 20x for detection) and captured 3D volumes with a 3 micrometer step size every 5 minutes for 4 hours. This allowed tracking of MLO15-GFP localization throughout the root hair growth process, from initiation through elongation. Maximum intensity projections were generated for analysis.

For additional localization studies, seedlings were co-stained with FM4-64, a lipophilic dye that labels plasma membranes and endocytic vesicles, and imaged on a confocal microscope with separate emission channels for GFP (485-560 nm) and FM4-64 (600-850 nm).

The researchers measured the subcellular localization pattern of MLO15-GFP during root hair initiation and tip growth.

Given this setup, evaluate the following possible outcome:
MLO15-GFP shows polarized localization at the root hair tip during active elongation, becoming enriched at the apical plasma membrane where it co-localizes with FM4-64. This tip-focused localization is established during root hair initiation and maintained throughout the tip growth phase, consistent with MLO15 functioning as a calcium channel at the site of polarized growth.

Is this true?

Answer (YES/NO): NO